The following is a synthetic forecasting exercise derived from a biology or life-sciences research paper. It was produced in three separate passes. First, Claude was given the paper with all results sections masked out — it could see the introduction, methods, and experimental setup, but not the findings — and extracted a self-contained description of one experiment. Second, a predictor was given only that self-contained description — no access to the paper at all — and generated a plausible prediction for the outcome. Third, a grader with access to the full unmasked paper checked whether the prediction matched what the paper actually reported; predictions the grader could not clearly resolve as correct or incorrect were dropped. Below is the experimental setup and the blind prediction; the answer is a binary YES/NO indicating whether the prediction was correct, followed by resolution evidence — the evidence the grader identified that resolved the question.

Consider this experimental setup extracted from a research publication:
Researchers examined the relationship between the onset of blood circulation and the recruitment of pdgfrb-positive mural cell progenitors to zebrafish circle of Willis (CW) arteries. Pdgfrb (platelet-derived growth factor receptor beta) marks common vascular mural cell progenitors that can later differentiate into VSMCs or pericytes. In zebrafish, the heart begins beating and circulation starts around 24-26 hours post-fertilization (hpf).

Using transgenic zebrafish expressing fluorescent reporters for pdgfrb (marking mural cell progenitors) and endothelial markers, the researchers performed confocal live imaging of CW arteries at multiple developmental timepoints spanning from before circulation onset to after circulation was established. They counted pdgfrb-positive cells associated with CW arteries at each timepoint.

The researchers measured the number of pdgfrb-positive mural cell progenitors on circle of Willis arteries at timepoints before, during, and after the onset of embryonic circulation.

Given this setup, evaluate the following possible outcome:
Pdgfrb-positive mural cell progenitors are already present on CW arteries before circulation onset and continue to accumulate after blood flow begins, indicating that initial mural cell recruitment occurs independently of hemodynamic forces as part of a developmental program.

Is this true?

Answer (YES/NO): NO